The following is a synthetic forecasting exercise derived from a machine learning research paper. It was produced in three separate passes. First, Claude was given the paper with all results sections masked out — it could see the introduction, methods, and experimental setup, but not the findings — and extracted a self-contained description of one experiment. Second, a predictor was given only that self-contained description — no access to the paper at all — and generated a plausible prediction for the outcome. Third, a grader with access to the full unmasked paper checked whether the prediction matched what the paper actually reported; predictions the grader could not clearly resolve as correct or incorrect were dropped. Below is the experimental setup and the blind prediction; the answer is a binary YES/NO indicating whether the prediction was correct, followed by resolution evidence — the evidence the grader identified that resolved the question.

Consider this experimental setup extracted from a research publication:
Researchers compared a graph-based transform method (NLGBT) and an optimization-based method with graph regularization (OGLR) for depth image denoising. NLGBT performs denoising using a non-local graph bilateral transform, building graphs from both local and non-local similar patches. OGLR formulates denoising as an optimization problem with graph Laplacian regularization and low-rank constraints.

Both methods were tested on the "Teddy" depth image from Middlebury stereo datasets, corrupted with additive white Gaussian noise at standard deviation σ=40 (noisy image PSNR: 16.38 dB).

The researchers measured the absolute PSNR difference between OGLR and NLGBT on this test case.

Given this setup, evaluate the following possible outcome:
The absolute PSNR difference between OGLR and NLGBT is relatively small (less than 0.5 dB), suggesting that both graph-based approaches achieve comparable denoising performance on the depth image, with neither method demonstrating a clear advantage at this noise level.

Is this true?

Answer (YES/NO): NO